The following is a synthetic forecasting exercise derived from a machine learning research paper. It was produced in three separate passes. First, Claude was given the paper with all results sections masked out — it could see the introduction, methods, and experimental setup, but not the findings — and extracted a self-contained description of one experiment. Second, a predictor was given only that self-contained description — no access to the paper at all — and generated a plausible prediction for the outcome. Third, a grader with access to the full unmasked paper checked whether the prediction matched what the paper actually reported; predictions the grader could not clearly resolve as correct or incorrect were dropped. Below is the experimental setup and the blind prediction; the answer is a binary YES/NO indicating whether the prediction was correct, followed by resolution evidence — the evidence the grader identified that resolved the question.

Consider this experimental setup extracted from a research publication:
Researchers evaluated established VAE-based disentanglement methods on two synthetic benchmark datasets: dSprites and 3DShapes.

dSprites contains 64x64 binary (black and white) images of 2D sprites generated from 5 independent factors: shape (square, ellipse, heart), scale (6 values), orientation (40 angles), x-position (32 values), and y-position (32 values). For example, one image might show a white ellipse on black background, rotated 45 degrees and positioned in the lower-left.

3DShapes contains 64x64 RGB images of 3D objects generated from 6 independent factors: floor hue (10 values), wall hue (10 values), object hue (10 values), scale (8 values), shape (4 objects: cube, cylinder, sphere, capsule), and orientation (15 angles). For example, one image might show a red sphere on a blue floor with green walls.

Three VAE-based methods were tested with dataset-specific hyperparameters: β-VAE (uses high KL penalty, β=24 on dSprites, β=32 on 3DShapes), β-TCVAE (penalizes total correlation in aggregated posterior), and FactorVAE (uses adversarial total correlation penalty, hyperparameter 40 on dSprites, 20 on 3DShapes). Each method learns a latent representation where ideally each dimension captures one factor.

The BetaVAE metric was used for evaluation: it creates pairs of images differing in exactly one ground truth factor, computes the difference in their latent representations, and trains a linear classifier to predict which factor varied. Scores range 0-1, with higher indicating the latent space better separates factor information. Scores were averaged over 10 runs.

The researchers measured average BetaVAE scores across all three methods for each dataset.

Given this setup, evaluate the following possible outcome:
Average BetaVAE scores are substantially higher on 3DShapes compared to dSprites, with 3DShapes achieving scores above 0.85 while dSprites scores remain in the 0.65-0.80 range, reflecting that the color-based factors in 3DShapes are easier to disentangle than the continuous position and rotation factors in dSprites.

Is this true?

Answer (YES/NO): NO